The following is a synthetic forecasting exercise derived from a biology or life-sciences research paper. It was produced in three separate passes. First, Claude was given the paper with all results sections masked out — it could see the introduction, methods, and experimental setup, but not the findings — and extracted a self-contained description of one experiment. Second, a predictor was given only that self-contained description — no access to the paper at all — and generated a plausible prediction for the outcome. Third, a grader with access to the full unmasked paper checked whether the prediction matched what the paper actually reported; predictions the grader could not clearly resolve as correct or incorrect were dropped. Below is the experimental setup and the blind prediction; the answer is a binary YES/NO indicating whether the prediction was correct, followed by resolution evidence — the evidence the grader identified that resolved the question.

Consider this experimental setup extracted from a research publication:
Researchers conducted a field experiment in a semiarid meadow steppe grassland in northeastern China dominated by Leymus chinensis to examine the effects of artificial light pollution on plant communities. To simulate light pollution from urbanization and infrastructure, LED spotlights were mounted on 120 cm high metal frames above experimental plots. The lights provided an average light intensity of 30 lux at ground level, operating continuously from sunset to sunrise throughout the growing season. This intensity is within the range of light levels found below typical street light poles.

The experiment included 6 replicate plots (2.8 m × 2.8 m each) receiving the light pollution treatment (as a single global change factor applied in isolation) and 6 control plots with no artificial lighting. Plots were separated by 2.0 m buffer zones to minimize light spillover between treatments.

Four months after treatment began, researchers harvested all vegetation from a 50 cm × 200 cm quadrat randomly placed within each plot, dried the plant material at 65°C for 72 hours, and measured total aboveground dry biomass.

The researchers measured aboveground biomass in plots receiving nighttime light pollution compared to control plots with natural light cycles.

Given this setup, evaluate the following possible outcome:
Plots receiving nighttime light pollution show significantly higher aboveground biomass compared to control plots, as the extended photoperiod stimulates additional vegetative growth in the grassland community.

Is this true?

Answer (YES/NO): NO